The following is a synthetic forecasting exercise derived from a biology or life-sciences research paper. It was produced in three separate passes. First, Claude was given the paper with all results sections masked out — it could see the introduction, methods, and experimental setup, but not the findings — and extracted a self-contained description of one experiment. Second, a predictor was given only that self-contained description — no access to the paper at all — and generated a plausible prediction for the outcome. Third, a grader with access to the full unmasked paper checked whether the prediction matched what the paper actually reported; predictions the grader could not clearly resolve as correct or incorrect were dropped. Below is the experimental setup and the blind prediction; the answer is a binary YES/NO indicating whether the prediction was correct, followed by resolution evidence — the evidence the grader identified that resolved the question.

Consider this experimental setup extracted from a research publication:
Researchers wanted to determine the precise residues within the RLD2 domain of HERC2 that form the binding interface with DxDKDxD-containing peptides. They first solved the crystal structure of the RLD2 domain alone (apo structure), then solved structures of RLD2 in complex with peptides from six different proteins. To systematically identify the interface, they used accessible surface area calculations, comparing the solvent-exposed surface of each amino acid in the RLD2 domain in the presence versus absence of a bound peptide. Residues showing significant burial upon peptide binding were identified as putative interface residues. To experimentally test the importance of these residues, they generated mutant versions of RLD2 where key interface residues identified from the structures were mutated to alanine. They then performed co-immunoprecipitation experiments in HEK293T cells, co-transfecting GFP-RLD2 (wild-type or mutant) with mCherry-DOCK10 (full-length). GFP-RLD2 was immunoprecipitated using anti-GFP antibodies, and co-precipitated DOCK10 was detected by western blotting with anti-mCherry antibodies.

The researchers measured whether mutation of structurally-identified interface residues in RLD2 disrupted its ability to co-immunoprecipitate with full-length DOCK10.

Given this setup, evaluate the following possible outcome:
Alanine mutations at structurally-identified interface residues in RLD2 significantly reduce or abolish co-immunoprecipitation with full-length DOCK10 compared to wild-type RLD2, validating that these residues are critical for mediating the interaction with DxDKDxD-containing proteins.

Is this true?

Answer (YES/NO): YES